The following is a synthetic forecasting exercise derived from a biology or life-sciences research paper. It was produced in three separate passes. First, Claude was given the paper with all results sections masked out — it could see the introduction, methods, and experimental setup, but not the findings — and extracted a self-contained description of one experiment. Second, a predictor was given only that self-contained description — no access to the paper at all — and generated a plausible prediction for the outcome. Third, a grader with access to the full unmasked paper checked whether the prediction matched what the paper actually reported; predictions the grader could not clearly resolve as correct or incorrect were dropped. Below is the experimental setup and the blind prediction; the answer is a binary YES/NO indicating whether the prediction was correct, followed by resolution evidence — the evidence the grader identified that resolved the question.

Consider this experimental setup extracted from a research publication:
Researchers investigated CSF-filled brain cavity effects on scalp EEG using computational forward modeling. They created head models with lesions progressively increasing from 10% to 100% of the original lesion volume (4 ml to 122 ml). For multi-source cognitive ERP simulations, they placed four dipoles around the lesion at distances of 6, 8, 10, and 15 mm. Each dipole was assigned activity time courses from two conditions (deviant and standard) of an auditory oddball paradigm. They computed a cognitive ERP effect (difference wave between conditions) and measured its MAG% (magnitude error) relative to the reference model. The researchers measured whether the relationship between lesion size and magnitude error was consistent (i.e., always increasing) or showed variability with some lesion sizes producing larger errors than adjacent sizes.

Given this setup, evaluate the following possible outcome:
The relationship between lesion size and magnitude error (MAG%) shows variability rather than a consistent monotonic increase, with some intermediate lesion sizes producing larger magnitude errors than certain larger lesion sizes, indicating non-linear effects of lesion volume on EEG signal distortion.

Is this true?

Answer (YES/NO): YES